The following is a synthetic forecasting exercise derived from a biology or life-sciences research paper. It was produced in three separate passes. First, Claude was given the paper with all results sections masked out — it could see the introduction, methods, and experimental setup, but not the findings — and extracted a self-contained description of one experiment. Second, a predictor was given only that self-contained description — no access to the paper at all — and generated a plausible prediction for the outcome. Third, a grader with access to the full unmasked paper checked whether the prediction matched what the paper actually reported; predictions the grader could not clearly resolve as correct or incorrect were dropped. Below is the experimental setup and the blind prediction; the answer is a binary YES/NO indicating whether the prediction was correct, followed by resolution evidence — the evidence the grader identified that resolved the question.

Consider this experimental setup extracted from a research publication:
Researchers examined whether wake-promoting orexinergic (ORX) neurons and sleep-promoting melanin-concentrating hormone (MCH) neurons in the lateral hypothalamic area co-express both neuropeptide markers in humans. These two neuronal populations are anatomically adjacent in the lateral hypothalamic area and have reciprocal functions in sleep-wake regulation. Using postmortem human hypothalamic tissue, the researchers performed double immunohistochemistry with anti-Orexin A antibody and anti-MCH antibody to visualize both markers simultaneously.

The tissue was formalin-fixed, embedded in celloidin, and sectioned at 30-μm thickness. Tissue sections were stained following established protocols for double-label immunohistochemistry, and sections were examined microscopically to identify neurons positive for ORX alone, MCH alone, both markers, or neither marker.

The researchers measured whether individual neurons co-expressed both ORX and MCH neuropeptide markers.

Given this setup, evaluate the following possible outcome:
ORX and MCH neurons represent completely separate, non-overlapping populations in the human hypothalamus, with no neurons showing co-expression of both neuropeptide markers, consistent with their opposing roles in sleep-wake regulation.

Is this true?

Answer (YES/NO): YES